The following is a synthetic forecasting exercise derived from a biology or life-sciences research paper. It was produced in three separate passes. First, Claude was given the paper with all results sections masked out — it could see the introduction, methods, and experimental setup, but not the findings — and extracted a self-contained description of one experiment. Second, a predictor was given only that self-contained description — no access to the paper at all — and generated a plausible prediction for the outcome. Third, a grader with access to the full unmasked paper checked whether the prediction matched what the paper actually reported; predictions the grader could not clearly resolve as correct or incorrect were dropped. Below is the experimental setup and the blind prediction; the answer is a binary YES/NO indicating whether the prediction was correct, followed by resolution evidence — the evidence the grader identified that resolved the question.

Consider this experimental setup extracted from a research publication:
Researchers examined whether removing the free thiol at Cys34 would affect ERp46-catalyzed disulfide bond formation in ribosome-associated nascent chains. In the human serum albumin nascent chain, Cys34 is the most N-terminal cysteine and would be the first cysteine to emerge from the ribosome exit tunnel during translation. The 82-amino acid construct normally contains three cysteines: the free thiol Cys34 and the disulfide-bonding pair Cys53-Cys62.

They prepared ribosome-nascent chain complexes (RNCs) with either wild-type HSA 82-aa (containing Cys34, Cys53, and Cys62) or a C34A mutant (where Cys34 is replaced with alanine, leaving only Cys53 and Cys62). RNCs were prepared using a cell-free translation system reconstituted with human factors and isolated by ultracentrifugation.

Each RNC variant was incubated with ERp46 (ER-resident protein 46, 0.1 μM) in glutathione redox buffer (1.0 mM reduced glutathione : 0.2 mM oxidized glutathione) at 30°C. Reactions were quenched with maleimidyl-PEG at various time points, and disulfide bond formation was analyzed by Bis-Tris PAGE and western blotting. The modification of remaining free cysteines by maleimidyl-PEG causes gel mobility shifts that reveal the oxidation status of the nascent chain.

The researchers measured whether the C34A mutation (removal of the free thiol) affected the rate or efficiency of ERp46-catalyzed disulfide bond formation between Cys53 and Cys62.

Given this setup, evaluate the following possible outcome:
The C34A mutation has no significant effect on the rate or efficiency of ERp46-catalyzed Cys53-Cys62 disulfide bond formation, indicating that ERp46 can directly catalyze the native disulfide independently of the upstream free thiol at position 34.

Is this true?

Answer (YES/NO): NO